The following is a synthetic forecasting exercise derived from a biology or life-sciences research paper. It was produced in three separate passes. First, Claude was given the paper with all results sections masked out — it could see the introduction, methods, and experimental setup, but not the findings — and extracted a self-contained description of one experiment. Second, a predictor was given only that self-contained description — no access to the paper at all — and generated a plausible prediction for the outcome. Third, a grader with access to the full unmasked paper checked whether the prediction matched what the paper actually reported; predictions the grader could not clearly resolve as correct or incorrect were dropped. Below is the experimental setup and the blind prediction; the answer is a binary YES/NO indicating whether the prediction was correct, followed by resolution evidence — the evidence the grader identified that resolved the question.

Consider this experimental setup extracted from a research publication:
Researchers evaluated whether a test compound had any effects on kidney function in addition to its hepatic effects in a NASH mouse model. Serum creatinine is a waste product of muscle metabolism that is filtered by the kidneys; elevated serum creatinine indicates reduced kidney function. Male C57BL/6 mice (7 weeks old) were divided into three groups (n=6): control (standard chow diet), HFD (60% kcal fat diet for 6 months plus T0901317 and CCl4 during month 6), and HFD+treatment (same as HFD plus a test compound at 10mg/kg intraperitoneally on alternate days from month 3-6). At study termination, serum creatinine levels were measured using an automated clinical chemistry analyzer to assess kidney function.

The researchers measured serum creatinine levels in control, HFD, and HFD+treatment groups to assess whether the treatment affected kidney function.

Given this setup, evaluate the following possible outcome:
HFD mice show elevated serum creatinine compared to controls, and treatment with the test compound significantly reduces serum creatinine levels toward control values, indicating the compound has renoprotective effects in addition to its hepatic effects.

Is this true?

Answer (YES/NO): NO